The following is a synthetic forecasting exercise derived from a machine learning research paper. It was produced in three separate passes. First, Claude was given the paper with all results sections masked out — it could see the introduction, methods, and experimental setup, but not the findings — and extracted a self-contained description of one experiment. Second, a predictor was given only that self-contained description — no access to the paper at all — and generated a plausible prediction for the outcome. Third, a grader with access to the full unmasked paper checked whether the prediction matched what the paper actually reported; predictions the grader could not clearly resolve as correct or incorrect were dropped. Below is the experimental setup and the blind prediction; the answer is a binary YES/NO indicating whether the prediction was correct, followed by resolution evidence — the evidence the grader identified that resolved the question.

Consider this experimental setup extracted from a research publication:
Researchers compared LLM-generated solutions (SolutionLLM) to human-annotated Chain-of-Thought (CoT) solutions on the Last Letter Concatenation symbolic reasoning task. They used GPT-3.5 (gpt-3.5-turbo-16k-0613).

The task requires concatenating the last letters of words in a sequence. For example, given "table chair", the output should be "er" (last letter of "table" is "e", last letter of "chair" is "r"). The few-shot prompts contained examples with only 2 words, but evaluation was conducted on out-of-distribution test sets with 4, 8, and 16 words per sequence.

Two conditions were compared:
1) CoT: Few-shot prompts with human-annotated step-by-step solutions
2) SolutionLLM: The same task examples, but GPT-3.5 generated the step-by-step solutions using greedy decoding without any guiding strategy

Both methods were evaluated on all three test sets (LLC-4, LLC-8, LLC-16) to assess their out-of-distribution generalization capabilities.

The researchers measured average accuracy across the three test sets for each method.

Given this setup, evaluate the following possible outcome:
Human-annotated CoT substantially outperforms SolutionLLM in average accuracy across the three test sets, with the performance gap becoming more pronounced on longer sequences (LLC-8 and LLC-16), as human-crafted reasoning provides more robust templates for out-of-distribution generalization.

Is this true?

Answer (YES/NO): NO